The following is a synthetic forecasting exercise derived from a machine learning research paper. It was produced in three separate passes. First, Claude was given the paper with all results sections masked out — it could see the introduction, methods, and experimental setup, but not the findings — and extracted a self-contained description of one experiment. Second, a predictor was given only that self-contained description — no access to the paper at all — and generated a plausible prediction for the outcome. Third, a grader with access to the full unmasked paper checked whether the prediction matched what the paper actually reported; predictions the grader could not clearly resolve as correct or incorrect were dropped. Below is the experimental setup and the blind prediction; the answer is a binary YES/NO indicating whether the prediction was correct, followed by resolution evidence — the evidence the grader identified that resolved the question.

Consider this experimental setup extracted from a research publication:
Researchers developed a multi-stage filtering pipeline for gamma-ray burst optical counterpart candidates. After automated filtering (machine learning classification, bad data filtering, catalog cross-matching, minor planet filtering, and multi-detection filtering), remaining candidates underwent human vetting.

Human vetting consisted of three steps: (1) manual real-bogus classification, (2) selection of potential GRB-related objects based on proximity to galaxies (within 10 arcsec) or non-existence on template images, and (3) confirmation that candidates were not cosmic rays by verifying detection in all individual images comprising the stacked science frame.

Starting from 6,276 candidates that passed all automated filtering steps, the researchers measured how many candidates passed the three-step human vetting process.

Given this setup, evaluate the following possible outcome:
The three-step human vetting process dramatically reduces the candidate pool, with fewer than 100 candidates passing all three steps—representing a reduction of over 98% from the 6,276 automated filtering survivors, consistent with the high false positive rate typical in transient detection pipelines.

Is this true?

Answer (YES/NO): NO